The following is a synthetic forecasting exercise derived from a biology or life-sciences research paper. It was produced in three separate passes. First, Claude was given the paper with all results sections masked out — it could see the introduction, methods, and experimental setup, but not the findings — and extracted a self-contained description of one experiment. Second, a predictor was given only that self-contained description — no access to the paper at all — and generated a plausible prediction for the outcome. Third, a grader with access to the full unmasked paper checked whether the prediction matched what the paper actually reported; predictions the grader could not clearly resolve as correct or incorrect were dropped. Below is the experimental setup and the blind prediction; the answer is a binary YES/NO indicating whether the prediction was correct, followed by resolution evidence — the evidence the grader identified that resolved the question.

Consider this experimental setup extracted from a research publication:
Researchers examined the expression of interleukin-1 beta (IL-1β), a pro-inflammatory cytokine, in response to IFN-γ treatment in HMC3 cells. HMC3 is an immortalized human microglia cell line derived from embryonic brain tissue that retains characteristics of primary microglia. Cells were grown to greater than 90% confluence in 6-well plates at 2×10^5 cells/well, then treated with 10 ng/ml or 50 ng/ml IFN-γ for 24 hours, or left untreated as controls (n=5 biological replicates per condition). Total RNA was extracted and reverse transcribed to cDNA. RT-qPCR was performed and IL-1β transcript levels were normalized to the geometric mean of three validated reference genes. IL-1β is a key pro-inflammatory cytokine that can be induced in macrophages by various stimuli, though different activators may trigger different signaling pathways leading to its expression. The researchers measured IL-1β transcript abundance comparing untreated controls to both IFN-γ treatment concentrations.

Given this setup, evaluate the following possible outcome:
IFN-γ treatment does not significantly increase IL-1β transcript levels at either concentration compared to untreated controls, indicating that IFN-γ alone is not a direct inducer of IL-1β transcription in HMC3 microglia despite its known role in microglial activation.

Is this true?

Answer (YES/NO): YES